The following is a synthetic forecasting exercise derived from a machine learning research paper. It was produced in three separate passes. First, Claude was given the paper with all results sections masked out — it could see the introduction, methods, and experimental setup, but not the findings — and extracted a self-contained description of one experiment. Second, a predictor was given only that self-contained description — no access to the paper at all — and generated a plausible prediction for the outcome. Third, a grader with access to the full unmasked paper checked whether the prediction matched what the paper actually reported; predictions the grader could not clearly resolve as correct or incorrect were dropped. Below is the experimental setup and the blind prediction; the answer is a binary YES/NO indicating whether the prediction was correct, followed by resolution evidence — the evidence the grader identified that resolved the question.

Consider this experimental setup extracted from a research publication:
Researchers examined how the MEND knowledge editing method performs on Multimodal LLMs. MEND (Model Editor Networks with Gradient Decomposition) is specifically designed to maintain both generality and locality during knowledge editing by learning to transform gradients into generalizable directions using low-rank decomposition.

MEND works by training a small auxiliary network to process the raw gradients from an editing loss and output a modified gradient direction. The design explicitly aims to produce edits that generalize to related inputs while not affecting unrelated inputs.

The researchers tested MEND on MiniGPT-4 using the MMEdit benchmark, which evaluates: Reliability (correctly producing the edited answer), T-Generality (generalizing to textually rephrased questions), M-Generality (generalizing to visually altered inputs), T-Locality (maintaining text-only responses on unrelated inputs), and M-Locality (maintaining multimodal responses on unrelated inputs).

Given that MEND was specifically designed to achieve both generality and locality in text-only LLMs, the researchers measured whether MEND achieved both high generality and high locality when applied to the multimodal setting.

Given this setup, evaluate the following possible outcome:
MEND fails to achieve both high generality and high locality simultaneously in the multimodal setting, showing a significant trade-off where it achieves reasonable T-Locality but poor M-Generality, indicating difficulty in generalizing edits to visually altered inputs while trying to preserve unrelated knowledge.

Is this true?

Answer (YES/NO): NO